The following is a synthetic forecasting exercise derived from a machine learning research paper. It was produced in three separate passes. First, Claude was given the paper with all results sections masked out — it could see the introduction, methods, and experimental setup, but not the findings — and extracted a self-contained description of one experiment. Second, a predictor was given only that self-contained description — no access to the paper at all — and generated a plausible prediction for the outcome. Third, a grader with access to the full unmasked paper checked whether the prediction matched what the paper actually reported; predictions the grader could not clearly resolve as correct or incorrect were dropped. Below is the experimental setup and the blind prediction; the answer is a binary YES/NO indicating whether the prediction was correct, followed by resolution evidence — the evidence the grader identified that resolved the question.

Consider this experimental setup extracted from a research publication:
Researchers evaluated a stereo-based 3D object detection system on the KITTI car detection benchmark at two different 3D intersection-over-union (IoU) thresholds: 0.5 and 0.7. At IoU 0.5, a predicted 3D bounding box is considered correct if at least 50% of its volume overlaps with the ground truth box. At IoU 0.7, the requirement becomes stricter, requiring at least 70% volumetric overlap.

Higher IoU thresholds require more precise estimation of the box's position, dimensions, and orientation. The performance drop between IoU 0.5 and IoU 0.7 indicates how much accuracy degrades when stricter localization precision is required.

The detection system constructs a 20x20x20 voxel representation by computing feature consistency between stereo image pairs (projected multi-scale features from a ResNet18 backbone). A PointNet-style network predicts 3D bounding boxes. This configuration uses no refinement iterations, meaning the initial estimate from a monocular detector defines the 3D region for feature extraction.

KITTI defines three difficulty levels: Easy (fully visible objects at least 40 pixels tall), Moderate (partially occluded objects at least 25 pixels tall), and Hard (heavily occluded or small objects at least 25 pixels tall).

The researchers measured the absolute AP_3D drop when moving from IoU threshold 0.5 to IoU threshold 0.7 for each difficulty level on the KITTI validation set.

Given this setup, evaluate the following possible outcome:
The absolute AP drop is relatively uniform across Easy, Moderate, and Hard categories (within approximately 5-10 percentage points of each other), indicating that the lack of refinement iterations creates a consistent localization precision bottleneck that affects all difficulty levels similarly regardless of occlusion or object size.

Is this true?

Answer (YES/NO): YES